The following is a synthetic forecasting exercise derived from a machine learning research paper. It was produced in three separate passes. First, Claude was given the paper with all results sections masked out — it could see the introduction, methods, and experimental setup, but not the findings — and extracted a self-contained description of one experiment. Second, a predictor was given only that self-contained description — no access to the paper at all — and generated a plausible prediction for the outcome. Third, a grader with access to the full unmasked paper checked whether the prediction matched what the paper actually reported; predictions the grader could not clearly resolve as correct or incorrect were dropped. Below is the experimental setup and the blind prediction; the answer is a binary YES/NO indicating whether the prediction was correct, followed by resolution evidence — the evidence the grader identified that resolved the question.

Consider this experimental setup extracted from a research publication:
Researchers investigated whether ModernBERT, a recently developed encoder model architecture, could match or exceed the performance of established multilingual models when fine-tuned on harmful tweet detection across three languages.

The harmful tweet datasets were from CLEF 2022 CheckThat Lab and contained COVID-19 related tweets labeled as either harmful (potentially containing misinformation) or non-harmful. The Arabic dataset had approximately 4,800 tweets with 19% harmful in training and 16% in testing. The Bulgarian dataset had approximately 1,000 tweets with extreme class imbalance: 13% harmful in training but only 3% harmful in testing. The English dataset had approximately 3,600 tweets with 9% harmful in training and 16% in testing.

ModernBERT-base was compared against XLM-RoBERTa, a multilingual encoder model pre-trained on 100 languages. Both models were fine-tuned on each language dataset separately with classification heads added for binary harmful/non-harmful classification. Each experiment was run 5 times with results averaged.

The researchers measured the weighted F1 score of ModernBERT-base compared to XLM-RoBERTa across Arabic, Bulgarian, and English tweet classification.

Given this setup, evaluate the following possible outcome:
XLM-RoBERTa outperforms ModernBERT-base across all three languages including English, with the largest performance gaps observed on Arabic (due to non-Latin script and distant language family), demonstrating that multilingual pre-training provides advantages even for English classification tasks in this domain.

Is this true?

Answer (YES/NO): NO